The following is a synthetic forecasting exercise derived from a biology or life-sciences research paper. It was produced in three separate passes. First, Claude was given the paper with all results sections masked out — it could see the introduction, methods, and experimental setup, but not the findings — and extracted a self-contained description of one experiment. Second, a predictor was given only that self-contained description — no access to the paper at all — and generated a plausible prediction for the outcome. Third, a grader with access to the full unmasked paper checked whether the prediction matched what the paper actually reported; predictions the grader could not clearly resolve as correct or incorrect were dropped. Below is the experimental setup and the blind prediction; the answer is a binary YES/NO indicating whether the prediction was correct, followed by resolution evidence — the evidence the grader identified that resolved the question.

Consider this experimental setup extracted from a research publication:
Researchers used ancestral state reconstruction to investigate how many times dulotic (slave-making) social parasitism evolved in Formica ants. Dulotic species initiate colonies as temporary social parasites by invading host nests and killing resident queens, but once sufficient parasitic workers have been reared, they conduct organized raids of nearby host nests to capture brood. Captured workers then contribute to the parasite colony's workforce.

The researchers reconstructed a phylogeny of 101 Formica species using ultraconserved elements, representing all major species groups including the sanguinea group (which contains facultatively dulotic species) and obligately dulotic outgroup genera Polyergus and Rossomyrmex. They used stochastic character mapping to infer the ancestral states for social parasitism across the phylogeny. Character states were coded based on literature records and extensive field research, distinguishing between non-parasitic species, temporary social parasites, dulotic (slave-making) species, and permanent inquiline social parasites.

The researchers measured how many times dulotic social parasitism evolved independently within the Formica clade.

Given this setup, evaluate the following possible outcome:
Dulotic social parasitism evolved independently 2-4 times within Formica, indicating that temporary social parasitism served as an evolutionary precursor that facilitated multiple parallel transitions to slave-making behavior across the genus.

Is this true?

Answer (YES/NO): NO